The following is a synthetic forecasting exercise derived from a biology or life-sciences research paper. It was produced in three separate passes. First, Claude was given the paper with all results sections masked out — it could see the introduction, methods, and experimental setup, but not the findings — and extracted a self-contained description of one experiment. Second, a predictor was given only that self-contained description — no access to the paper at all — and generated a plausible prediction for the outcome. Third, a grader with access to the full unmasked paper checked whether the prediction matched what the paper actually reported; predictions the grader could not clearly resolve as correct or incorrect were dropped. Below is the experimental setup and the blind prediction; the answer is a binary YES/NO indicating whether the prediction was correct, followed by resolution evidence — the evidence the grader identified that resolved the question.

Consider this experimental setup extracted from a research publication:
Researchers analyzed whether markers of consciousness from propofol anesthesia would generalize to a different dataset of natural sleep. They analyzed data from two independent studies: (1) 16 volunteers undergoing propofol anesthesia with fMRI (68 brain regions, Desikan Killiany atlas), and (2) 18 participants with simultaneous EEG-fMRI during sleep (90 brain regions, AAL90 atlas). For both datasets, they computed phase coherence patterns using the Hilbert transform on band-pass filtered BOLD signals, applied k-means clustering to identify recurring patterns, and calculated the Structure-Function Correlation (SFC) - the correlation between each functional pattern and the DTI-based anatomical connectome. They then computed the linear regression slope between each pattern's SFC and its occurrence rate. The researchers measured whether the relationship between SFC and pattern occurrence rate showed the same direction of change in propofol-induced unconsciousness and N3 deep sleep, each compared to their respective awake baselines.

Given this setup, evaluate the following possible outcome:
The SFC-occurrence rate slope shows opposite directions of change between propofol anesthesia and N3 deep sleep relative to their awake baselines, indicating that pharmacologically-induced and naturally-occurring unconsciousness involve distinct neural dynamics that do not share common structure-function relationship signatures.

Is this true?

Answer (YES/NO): NO